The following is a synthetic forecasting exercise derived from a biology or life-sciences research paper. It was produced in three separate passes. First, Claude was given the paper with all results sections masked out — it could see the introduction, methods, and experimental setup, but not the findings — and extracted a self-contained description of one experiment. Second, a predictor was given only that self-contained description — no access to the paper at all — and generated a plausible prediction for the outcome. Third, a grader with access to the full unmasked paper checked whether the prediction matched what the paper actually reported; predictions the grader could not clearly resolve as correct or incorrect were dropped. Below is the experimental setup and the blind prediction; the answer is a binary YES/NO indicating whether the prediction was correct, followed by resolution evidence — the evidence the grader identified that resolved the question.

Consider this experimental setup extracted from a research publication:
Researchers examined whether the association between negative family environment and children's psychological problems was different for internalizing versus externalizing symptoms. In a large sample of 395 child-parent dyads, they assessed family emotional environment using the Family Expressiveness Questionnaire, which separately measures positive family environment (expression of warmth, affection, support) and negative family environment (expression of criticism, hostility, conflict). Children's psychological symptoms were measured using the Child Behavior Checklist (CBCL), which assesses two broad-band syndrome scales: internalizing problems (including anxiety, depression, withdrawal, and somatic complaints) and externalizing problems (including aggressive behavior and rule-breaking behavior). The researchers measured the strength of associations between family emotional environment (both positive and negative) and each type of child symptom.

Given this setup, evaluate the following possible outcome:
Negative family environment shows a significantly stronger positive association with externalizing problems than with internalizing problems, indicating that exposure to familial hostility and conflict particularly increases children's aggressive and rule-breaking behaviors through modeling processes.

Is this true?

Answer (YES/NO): NO